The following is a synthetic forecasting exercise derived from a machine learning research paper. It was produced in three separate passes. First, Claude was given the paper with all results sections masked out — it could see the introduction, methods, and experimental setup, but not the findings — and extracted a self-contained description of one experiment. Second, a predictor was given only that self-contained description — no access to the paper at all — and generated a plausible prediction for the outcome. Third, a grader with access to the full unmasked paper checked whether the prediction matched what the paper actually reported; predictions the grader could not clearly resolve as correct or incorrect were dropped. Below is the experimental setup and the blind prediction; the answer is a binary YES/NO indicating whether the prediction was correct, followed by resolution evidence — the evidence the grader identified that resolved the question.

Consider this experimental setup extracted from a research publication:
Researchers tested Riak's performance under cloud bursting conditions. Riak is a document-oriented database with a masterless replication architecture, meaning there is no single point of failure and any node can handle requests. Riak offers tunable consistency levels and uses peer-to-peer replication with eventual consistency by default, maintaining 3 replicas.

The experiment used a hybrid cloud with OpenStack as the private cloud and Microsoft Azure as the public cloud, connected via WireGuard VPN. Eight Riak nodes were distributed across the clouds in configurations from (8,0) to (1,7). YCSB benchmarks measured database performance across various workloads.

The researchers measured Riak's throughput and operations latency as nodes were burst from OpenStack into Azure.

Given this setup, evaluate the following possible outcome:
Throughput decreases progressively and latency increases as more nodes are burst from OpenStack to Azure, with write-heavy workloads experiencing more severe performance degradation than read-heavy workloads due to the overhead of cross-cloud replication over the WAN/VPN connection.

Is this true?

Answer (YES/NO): NO